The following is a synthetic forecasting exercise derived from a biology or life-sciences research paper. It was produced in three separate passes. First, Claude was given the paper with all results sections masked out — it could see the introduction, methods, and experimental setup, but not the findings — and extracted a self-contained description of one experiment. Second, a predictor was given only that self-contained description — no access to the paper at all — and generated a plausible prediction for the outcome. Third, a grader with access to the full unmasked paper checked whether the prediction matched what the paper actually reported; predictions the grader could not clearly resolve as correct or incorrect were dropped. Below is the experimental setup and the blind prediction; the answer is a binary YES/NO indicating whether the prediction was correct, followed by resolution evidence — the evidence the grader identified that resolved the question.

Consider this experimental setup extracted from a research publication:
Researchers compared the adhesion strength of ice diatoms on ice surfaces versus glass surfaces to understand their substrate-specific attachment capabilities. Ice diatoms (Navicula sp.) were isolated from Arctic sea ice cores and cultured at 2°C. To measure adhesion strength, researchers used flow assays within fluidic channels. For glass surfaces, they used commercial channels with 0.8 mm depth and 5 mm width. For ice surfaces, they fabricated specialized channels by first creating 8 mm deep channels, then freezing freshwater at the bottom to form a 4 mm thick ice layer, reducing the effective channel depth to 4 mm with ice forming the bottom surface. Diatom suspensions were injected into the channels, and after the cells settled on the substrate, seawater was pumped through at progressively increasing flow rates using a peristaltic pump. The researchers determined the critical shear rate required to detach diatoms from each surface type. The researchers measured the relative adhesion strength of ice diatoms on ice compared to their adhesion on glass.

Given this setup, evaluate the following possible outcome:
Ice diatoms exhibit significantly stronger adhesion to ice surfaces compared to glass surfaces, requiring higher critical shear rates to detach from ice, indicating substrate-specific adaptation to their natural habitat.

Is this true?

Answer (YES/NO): NO